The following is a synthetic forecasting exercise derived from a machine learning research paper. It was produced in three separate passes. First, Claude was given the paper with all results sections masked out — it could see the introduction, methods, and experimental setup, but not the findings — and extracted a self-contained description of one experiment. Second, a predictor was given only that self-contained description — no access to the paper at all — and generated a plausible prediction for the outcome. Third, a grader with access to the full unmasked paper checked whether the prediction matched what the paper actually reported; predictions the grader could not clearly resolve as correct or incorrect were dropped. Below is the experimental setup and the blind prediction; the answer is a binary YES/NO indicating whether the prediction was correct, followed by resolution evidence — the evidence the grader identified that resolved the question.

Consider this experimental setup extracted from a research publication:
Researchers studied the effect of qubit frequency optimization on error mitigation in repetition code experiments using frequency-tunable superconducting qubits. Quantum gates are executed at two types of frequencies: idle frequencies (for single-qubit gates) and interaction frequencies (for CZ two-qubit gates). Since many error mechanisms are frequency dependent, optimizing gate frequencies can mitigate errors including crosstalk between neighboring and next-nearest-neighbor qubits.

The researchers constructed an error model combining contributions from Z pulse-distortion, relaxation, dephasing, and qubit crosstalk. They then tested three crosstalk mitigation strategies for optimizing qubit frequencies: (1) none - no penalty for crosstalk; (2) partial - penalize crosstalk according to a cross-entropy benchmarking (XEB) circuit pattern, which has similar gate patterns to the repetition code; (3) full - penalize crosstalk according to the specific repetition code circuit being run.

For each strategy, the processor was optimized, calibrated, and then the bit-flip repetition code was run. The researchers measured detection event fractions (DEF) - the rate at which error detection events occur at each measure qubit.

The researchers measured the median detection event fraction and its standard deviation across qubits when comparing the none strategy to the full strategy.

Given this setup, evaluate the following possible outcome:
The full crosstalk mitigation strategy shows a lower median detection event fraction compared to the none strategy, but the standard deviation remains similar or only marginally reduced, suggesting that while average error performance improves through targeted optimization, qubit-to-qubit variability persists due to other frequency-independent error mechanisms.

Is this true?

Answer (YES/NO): NO